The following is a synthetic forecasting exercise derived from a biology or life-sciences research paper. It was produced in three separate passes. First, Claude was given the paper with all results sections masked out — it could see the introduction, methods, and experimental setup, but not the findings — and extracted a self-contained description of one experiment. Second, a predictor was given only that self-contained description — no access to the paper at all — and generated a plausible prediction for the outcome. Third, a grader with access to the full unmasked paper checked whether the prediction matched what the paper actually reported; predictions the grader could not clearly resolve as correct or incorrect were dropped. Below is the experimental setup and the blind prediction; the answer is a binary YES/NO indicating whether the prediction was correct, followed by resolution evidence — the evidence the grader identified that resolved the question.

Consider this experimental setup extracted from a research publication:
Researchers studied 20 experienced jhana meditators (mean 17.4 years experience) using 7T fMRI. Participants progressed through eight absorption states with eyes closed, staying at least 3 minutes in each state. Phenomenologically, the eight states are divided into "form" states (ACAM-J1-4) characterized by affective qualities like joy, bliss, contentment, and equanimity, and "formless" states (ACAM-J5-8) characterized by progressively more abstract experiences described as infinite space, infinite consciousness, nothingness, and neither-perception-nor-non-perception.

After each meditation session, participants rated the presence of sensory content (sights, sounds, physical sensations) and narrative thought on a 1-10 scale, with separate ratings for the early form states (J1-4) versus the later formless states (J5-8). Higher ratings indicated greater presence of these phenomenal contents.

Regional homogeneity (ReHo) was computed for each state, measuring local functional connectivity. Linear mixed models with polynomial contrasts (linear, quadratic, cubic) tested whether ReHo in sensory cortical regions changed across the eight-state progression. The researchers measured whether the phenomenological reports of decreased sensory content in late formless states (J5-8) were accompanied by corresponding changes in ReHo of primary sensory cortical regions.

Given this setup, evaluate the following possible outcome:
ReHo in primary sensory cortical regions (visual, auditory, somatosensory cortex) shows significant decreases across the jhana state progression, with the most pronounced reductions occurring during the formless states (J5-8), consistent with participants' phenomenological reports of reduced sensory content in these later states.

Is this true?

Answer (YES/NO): NO